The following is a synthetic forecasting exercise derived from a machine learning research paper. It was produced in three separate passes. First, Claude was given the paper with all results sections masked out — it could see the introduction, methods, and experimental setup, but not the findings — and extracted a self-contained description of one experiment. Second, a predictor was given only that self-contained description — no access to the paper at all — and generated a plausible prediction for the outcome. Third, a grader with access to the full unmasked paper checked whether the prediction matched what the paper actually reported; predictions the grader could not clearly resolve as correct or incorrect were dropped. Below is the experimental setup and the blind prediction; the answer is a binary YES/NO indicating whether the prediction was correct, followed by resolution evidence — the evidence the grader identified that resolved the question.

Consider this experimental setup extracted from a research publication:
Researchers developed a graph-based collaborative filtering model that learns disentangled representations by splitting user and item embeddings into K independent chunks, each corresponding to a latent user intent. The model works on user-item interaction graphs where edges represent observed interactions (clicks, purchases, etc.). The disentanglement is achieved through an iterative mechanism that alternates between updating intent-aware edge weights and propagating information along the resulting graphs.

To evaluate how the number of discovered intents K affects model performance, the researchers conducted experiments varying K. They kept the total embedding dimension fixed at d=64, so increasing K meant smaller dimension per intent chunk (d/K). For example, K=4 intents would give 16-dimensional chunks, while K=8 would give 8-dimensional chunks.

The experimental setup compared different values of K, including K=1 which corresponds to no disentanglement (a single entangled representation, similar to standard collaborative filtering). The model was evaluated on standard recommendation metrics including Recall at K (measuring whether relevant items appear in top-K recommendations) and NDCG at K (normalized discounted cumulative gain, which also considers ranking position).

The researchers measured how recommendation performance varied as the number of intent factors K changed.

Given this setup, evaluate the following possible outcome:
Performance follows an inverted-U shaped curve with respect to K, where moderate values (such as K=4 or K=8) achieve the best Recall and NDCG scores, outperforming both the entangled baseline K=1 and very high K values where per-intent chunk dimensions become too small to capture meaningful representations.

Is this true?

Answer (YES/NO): NO